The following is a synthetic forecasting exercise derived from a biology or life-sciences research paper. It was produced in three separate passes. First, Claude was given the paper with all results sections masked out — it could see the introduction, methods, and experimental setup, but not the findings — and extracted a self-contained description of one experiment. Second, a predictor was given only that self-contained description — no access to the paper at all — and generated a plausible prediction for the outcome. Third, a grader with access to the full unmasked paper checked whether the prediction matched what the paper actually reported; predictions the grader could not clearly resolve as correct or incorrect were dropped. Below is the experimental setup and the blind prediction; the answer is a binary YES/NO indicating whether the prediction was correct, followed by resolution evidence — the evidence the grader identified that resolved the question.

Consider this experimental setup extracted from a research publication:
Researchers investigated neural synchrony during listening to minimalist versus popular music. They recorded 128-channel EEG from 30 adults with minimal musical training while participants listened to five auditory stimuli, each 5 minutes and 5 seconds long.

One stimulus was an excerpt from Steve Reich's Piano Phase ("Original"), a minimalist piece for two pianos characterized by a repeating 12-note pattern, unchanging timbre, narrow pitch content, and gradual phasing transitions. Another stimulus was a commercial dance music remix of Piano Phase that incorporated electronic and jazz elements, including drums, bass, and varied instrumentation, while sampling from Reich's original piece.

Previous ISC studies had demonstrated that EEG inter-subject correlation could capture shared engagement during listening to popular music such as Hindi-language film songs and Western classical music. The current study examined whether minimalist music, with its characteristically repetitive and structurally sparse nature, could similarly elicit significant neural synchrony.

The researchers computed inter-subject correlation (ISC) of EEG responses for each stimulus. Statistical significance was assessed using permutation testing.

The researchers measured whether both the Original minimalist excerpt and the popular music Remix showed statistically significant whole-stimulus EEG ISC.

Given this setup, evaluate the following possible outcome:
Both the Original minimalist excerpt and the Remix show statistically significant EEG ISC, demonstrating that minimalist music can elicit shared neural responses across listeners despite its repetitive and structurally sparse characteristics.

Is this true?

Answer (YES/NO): YES